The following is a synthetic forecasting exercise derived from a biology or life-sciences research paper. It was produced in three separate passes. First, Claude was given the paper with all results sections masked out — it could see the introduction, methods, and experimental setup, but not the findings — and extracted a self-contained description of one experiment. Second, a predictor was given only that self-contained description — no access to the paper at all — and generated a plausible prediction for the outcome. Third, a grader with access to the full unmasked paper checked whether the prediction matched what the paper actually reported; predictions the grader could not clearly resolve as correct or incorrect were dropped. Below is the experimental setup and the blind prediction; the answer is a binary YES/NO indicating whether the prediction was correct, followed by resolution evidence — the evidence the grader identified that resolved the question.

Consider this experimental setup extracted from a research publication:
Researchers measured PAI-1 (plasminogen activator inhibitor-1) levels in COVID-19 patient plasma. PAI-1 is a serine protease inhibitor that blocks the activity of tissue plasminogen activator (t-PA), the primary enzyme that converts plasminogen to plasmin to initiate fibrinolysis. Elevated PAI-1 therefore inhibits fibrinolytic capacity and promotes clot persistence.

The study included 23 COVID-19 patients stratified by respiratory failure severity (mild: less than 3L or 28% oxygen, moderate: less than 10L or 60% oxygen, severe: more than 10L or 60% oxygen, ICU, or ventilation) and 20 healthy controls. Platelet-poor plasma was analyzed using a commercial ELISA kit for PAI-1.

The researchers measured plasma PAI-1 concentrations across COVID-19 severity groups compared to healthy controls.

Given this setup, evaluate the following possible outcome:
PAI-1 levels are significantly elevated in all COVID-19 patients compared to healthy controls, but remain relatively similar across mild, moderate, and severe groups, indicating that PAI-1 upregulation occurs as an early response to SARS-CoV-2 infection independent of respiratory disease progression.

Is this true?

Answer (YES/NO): YES